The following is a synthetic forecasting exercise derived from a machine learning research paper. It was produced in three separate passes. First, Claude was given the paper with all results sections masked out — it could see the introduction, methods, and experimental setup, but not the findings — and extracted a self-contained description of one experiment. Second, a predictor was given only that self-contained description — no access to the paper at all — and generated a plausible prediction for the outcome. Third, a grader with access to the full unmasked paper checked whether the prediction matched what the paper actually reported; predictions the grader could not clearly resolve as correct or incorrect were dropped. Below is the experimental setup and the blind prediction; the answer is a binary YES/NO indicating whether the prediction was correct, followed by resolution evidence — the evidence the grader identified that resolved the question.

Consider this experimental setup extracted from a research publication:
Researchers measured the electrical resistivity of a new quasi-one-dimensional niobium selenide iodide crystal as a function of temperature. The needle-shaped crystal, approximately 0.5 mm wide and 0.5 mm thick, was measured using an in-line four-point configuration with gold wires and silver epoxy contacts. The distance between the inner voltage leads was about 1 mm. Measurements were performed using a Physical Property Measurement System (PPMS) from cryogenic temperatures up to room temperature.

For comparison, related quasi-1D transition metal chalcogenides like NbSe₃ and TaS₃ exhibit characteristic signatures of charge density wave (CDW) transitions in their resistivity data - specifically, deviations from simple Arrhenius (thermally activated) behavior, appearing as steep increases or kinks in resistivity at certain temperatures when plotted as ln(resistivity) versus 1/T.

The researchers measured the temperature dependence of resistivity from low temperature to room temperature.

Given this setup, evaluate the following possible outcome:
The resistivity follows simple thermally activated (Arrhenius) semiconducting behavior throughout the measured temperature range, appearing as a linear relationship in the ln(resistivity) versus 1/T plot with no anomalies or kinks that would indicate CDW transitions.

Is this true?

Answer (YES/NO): YES